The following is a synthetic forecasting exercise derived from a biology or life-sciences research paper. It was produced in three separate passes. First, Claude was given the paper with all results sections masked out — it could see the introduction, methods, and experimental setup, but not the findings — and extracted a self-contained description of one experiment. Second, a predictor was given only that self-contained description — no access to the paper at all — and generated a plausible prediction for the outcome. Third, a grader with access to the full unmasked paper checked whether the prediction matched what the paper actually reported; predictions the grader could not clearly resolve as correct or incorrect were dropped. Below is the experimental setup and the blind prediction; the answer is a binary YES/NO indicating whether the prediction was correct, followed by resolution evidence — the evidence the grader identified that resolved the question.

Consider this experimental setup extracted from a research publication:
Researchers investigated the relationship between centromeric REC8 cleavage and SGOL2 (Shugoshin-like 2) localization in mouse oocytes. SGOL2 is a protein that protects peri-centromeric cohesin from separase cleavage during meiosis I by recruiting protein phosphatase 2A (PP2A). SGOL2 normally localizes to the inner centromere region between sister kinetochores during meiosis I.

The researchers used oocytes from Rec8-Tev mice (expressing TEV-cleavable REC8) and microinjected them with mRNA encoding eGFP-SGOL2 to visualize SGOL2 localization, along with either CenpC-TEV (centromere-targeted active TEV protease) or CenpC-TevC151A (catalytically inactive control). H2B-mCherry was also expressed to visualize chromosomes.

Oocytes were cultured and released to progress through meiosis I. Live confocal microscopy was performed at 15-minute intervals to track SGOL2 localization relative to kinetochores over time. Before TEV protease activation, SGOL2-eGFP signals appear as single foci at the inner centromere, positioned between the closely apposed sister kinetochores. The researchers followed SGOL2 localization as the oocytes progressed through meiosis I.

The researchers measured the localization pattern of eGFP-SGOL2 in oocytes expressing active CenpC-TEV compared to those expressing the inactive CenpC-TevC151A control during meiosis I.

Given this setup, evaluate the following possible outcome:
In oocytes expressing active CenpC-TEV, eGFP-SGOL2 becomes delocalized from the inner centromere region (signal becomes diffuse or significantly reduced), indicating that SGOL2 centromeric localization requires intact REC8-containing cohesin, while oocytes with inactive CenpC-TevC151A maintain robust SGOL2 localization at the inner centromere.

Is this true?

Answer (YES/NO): NO